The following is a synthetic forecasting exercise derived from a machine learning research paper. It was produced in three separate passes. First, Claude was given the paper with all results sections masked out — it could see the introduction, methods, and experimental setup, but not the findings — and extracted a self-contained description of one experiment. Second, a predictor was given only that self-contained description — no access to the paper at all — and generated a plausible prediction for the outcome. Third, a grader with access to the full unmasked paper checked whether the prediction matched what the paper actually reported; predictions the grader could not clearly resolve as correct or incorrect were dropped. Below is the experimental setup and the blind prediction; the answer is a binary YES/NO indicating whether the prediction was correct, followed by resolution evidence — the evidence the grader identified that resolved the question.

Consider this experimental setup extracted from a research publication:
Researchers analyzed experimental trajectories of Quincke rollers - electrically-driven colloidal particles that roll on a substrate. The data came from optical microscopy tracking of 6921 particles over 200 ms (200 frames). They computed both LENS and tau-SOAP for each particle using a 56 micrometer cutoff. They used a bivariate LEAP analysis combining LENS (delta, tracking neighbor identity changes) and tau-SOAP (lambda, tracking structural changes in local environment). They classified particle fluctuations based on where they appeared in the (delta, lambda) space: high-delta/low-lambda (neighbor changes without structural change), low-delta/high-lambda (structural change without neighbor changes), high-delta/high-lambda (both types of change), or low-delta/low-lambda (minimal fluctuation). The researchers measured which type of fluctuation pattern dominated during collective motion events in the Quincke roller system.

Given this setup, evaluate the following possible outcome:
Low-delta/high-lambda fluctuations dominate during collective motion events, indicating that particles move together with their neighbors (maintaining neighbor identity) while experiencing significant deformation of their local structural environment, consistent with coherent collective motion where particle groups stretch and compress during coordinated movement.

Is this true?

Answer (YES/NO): NO